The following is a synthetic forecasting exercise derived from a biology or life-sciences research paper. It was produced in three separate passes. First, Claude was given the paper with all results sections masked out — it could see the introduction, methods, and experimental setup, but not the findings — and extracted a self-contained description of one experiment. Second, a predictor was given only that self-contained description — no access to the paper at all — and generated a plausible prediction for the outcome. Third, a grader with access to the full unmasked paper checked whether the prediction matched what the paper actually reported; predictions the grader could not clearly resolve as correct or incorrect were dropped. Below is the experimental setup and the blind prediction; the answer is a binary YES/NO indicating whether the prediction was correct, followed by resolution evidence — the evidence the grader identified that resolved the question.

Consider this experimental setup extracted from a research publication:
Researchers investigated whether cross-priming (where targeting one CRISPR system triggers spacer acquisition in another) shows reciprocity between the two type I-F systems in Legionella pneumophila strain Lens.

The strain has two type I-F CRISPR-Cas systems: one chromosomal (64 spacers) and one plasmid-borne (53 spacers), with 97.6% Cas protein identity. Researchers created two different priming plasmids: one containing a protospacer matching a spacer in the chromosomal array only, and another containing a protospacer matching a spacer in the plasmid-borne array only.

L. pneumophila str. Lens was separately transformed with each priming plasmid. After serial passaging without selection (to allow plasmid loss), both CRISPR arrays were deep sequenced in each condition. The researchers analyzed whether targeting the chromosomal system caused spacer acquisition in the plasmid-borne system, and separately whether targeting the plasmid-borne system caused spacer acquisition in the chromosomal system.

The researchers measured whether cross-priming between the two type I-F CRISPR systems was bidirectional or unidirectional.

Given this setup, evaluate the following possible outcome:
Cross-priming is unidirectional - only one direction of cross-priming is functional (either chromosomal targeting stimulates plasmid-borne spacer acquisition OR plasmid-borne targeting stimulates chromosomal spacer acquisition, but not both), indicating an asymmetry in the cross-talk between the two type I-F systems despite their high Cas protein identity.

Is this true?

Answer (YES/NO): NO